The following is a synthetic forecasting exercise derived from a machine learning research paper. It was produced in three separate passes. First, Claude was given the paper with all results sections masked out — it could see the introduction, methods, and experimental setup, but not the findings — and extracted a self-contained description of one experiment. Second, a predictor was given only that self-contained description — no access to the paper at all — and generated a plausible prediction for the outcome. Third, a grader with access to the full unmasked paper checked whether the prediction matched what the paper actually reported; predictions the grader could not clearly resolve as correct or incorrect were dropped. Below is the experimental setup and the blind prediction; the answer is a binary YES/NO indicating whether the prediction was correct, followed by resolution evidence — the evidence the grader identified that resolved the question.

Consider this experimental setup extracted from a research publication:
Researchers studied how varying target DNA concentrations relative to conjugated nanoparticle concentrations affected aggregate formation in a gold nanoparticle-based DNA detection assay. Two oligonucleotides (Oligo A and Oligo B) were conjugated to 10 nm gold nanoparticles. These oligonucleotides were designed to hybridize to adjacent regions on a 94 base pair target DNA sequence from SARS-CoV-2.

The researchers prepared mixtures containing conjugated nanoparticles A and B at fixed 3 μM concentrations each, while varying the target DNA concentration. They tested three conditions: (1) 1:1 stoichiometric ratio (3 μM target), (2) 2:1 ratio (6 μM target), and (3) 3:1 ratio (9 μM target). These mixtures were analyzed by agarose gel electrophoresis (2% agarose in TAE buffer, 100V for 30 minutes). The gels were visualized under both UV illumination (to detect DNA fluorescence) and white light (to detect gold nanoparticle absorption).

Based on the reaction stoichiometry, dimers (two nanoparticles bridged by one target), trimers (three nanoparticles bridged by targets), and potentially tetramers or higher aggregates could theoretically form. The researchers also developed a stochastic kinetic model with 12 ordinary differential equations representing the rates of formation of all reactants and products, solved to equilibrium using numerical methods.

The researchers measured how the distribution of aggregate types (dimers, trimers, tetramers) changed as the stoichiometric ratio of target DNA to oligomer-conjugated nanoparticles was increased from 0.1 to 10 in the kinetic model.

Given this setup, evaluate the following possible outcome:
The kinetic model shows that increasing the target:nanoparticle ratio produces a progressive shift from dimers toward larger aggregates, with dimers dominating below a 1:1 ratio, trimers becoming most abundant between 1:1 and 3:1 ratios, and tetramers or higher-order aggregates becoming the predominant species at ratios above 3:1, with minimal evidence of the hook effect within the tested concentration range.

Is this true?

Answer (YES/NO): NO